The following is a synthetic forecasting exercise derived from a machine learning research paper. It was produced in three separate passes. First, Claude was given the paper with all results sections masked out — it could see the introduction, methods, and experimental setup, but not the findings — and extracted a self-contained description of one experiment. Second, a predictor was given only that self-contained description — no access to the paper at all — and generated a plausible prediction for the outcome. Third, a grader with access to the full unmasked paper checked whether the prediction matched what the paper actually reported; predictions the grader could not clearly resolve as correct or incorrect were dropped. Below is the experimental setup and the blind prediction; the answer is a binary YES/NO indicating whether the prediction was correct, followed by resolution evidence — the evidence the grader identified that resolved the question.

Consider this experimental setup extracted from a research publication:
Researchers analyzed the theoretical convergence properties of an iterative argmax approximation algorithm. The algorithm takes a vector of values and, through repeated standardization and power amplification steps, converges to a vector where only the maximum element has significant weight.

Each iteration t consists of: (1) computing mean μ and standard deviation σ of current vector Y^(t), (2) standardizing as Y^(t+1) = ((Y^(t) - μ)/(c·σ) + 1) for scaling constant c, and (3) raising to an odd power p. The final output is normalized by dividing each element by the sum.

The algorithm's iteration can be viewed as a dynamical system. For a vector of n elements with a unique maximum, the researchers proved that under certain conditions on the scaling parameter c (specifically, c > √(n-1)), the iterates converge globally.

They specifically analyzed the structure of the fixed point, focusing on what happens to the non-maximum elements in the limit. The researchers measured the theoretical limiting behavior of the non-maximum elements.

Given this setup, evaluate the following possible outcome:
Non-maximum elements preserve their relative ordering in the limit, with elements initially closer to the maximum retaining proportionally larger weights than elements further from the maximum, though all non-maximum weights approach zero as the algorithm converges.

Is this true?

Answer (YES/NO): NO